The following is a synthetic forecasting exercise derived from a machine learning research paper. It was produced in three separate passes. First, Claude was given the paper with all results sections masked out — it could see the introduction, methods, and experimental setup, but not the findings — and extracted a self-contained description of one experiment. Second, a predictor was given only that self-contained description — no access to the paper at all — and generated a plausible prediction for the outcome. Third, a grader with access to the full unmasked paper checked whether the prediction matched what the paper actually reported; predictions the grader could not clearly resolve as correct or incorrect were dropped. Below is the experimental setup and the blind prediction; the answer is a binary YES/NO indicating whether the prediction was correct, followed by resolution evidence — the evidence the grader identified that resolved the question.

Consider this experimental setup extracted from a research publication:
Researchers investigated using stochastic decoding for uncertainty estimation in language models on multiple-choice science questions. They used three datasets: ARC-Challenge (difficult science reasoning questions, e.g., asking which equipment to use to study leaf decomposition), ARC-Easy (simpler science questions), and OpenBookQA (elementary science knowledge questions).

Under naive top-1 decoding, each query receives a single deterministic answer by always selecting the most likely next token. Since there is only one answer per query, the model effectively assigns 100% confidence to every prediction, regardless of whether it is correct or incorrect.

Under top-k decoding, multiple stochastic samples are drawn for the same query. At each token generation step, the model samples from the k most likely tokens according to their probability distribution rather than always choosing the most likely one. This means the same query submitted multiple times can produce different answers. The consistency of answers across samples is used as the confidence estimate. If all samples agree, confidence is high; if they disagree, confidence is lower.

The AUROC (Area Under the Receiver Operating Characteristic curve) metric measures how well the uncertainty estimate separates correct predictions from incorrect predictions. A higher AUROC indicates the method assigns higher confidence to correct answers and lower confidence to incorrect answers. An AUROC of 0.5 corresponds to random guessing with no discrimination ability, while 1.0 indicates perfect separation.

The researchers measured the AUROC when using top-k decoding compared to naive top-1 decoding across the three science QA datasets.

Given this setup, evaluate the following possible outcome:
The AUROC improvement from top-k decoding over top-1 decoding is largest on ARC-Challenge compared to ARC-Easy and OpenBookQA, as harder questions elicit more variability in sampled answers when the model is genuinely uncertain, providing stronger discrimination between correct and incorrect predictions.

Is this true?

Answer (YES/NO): NO